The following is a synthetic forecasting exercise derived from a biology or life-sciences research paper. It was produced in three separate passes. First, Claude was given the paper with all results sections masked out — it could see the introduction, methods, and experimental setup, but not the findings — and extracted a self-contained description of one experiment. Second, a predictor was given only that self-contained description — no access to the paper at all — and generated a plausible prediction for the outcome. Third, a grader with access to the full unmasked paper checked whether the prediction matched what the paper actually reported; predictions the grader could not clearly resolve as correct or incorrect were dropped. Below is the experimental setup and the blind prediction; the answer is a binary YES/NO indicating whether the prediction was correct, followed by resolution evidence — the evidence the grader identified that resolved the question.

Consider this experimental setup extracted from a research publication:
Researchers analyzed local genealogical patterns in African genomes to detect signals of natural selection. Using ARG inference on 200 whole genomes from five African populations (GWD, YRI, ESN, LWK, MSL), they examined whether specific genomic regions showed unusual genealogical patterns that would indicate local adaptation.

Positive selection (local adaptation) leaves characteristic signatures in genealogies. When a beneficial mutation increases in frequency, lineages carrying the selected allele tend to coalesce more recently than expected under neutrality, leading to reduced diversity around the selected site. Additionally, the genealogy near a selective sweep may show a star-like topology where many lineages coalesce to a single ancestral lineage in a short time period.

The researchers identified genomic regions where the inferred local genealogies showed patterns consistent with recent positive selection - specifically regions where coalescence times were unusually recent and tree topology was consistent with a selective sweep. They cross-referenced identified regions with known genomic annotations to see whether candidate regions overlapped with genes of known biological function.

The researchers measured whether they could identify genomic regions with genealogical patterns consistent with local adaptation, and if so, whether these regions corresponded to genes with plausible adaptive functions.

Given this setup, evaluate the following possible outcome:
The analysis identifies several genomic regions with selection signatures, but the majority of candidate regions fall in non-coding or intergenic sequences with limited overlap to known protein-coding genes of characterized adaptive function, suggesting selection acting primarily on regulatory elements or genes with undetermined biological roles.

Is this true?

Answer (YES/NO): NO